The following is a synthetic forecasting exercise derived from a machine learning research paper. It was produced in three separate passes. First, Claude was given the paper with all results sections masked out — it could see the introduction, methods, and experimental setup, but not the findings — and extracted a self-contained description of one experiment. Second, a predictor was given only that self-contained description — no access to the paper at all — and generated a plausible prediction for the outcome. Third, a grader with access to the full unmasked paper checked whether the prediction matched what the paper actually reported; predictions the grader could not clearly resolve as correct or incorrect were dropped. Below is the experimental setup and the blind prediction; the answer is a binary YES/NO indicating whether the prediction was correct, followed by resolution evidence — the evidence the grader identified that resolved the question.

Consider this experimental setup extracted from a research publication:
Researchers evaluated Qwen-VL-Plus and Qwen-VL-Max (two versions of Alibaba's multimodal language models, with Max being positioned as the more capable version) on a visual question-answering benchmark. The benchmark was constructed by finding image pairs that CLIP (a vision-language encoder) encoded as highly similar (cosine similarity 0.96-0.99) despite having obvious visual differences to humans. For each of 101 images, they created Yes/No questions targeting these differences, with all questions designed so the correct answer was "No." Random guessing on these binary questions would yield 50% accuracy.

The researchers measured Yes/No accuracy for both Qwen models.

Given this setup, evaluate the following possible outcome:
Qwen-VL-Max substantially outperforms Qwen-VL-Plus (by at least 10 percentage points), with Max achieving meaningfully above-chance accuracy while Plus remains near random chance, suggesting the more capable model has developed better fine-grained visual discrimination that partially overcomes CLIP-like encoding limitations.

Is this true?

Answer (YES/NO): NO